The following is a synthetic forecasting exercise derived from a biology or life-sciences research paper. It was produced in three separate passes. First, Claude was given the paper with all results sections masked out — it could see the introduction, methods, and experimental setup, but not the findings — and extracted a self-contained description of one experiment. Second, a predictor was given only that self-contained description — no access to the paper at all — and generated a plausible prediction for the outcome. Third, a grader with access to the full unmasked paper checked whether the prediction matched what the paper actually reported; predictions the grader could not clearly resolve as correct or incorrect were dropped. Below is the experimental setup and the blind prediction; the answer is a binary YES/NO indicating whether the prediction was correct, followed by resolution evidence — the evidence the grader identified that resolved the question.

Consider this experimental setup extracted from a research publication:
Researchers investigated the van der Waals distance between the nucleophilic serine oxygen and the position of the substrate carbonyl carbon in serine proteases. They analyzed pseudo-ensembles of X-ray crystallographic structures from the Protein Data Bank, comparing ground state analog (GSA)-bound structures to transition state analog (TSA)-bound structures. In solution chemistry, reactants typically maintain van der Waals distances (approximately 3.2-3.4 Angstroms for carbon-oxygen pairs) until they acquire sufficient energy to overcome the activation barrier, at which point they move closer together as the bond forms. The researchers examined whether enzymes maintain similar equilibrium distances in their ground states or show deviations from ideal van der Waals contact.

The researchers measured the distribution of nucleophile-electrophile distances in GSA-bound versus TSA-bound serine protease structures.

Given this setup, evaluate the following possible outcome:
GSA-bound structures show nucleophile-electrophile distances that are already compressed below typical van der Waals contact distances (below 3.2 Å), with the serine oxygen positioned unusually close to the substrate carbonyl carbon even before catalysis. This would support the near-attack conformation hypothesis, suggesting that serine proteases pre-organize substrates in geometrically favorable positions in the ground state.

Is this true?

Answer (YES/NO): YES